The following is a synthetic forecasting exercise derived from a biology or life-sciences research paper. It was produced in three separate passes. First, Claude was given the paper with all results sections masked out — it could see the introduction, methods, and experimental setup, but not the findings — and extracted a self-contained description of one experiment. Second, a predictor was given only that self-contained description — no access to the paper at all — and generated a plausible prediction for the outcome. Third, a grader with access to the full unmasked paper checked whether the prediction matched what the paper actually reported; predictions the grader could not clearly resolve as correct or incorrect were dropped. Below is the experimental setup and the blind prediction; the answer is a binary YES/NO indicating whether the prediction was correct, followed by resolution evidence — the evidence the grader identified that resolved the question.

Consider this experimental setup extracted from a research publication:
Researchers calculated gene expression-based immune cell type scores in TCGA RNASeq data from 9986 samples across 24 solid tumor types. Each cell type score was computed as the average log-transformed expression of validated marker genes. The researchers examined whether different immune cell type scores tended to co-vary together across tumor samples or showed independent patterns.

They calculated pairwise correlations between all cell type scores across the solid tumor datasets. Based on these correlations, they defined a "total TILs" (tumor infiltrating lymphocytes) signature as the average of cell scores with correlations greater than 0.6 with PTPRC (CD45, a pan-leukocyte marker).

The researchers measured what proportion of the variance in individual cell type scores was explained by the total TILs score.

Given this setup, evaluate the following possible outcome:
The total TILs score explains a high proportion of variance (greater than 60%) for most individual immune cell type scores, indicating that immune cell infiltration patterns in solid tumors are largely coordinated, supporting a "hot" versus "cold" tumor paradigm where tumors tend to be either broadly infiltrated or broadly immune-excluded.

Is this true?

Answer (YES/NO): NO